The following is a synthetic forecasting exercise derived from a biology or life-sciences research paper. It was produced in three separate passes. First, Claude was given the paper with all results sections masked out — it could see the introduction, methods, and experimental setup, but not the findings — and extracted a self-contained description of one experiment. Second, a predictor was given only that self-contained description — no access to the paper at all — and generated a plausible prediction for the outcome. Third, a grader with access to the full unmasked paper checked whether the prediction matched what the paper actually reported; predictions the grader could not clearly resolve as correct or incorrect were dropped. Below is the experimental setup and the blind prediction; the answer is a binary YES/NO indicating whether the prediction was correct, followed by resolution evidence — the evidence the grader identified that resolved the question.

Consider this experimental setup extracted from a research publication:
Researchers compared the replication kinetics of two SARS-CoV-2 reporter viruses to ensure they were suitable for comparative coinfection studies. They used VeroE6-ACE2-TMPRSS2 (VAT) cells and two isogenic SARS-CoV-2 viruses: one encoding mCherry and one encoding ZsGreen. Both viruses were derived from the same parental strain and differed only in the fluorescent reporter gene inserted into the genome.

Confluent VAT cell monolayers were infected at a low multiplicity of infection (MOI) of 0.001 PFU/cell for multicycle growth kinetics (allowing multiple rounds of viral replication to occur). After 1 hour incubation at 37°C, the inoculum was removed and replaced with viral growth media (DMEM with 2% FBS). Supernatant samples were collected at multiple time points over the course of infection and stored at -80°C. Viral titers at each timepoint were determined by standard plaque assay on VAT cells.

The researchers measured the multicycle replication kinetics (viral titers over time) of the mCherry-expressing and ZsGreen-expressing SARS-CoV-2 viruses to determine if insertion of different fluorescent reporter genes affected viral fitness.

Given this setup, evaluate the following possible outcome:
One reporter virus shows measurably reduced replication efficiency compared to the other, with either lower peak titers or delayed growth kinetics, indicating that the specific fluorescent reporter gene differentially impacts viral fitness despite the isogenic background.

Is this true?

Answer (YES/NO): NO